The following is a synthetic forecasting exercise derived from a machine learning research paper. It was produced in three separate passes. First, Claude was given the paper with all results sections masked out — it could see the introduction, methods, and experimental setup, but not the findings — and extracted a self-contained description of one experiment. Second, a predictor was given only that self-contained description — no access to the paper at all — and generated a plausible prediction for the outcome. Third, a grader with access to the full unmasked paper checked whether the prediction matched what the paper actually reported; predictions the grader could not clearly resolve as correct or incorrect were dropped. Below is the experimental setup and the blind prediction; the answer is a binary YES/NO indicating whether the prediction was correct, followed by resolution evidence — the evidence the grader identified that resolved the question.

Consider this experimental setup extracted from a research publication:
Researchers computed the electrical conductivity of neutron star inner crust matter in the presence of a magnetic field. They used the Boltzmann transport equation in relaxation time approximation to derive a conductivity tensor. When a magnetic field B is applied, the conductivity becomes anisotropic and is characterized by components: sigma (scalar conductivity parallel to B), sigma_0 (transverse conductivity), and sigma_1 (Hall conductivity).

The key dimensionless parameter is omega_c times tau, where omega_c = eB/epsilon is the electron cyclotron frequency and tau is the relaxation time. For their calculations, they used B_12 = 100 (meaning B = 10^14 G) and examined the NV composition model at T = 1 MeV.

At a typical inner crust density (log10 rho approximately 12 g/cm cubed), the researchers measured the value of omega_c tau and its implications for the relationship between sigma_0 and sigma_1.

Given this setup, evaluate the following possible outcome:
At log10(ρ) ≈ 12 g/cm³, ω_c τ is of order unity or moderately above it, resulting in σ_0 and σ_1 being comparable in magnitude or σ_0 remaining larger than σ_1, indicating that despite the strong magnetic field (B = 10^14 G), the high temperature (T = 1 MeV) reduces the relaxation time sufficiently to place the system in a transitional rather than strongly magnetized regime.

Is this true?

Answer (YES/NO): YES